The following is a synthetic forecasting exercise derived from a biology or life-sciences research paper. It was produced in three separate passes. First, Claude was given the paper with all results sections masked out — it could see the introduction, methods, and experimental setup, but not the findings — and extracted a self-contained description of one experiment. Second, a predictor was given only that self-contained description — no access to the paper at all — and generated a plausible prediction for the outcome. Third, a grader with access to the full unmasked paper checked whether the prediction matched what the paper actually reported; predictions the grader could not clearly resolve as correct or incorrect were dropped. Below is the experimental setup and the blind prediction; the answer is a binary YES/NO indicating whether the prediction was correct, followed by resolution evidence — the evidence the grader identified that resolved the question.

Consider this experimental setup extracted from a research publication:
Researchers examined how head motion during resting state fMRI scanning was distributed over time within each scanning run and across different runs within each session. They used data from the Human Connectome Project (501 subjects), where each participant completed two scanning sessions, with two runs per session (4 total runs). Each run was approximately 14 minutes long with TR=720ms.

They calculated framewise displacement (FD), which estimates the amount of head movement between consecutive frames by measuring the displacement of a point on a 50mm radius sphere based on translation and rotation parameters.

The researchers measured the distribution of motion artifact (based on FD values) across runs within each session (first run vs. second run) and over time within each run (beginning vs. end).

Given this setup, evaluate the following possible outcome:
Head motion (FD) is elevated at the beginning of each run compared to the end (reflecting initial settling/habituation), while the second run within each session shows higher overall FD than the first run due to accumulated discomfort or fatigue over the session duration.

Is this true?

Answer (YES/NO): NO